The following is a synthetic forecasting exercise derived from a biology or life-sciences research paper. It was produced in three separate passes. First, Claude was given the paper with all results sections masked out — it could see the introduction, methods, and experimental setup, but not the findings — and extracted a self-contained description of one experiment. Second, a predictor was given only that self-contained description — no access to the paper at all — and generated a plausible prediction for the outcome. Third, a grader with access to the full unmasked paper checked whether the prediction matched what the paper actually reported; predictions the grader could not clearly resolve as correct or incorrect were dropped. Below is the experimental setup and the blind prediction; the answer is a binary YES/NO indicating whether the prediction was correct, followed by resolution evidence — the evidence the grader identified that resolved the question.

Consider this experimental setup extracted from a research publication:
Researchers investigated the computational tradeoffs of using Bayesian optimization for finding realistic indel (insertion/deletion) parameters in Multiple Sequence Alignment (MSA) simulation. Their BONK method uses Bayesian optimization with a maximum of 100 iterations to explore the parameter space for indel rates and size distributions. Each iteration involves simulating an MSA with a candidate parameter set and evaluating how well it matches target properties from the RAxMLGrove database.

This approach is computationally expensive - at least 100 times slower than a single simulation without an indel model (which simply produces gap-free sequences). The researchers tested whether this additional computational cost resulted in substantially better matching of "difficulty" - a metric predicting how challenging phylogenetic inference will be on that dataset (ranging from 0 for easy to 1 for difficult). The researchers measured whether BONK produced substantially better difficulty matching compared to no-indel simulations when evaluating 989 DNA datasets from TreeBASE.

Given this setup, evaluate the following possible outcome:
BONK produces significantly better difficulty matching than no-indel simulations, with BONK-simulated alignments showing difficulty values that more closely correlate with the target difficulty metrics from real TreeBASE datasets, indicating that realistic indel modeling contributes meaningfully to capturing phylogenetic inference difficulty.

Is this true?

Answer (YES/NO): NO